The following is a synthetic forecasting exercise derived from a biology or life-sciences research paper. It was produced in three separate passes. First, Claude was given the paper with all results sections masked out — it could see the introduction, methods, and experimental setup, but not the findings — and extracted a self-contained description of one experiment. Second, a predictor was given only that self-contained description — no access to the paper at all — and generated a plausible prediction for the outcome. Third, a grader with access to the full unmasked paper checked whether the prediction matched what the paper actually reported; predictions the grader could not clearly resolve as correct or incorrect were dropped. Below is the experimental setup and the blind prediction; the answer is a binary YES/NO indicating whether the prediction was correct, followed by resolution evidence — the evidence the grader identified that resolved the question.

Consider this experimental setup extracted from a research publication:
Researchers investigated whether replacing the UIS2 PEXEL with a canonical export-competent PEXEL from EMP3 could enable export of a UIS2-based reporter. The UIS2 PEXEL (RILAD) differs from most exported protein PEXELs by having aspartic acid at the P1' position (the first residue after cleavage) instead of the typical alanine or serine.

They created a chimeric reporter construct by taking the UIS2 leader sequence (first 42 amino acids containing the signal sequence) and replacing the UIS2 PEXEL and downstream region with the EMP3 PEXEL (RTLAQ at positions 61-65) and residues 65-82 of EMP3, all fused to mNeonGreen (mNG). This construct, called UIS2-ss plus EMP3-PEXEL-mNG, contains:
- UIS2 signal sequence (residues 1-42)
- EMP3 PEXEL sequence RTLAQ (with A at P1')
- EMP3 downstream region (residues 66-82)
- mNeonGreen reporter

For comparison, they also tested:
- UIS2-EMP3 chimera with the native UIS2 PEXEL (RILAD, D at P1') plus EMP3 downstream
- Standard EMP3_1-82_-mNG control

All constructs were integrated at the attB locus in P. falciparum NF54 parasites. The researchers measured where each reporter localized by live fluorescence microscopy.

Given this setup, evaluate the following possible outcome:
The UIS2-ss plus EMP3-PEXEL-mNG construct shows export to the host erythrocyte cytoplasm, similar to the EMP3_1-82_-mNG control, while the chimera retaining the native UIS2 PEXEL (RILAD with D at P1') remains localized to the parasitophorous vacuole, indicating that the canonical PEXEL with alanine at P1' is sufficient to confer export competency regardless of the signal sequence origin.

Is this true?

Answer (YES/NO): YES